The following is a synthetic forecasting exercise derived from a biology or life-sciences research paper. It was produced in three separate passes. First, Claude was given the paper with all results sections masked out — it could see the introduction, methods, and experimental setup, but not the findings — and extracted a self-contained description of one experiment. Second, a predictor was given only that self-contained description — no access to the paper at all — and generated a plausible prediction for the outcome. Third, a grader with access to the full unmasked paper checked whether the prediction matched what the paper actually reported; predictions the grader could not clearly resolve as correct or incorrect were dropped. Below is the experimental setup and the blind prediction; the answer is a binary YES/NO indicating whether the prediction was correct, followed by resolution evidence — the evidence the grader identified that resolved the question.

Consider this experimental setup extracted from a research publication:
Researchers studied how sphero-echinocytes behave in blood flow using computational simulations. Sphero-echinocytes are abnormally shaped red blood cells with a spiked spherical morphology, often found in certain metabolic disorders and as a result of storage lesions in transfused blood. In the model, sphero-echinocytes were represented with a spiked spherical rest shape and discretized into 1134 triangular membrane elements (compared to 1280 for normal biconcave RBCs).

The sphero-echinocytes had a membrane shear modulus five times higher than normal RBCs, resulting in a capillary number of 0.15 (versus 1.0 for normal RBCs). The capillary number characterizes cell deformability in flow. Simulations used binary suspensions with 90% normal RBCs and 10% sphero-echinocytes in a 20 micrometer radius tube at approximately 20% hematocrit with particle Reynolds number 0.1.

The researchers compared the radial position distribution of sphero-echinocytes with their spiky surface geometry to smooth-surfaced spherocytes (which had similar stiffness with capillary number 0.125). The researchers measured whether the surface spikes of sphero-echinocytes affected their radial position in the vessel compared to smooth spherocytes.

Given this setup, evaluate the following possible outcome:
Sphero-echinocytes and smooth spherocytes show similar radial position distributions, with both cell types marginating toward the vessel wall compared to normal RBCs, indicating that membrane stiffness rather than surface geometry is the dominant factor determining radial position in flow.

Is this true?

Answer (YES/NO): YES